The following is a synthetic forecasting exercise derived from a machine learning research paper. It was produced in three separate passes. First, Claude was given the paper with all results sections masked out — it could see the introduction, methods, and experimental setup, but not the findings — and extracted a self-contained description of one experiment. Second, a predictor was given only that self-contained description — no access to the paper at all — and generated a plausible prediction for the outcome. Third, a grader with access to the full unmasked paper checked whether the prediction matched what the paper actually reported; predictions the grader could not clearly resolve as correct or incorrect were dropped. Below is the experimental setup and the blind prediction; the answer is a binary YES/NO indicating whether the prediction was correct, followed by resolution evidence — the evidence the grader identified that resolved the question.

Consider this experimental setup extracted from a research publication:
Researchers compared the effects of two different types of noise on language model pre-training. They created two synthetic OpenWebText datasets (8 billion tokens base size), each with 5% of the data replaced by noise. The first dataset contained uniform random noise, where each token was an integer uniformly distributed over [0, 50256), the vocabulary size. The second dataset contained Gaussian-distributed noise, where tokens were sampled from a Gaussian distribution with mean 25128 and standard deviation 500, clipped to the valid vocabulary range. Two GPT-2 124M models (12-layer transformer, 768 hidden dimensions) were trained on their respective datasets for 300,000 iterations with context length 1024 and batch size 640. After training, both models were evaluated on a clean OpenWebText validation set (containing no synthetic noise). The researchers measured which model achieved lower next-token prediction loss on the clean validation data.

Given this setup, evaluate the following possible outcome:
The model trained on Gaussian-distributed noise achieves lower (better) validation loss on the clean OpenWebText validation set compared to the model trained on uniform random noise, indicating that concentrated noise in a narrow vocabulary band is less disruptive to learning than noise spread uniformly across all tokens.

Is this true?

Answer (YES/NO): YES